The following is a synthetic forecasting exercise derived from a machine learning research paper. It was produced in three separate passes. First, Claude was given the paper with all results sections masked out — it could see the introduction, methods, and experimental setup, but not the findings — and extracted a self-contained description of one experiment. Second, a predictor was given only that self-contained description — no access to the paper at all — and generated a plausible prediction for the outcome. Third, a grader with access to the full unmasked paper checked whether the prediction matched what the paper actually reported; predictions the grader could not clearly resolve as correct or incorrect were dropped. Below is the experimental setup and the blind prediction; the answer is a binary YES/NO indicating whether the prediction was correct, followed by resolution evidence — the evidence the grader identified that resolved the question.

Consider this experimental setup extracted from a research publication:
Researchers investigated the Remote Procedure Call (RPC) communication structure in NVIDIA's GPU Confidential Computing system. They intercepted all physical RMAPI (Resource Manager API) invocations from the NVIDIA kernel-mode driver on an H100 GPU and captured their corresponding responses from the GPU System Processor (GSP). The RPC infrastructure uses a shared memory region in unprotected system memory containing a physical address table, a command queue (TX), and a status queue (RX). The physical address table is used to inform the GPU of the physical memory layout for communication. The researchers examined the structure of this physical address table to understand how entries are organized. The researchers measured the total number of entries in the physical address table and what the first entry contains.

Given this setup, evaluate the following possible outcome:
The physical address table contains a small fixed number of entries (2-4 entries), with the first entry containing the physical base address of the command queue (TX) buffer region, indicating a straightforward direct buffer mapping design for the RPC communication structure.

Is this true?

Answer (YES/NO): NO